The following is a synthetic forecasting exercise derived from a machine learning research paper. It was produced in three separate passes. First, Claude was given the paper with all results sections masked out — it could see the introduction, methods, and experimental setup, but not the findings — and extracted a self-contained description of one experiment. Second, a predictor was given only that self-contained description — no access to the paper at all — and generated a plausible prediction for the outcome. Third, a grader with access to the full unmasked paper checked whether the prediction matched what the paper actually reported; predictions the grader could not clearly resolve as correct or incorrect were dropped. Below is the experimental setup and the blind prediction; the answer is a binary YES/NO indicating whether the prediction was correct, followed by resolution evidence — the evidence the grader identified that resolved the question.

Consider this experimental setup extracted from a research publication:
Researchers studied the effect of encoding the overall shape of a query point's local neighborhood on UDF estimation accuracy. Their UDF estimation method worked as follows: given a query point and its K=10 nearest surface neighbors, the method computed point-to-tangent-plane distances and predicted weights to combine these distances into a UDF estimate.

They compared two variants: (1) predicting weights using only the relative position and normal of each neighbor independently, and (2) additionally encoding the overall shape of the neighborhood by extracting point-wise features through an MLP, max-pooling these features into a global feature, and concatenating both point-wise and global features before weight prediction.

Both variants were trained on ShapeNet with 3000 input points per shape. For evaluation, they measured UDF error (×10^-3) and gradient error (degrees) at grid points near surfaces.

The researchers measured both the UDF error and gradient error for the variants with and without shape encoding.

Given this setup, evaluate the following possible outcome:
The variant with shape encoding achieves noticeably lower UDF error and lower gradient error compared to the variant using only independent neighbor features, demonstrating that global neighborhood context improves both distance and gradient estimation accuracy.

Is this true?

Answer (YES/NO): YES